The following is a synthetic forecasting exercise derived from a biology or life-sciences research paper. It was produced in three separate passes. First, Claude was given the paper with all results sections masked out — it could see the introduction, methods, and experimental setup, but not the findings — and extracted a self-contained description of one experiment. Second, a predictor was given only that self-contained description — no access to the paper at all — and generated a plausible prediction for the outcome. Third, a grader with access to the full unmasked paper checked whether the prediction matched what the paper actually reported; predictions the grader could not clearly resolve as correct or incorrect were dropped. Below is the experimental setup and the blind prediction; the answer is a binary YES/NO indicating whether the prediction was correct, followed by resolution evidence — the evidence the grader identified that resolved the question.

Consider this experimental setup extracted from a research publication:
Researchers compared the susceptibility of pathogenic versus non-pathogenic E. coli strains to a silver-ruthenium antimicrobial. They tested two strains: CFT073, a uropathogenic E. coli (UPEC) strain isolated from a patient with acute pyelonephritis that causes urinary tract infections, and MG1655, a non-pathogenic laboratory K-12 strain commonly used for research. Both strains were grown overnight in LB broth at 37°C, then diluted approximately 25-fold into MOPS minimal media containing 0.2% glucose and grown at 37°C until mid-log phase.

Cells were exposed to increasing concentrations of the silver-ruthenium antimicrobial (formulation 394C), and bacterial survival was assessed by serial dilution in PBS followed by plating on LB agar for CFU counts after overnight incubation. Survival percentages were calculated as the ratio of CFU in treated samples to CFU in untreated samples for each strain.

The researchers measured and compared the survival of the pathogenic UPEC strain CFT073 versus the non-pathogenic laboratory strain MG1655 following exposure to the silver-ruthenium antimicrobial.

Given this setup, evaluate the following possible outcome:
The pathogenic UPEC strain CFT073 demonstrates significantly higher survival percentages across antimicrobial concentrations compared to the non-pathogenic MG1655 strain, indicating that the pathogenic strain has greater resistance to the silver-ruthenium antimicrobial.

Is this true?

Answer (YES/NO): YES